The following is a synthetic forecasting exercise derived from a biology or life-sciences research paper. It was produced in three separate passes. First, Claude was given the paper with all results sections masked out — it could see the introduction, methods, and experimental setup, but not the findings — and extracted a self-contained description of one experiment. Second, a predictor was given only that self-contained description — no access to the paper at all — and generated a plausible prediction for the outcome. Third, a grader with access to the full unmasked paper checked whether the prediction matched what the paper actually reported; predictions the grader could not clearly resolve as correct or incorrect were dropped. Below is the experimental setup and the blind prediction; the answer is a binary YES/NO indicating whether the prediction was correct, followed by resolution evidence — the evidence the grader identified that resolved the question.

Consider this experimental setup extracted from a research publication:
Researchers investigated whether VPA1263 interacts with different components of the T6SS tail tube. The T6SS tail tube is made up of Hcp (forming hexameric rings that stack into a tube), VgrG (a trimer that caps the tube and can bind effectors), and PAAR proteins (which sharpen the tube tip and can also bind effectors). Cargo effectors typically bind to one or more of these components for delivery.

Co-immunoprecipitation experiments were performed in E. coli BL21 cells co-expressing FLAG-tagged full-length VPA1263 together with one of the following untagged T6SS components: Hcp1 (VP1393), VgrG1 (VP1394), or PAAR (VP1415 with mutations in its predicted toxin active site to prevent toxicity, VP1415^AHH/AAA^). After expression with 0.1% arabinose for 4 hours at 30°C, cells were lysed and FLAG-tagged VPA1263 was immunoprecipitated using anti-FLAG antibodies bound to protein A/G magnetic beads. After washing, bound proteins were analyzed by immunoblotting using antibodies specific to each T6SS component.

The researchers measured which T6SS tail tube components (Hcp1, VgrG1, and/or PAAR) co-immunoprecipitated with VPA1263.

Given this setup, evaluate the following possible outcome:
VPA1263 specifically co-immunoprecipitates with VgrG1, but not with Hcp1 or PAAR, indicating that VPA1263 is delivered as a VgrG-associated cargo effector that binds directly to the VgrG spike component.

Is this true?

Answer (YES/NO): YES